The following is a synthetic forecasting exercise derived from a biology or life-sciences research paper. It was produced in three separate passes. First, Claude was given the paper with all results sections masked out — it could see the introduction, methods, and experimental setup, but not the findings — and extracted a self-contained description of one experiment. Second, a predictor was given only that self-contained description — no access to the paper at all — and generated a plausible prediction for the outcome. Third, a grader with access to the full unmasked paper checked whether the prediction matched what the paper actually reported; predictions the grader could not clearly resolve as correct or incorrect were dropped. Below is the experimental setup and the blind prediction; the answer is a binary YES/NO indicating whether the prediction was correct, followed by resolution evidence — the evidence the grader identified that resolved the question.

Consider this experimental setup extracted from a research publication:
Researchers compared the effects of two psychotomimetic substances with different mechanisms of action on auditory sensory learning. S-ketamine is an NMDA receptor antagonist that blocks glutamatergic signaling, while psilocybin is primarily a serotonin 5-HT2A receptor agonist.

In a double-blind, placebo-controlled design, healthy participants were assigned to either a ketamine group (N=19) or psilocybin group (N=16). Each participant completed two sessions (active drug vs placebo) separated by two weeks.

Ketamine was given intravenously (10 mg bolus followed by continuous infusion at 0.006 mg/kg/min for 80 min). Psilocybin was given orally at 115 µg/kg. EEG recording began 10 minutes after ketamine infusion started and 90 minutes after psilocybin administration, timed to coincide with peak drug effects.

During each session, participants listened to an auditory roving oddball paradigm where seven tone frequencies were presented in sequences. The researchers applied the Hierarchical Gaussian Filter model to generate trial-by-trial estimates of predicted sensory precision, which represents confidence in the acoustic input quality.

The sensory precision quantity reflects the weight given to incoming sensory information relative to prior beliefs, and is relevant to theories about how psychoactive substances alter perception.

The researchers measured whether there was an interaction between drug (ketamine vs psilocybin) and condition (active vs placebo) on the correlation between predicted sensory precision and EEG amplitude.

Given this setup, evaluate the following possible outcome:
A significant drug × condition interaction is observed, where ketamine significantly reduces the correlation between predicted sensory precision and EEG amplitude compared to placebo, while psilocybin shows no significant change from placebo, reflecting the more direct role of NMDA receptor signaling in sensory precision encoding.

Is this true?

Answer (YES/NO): NO